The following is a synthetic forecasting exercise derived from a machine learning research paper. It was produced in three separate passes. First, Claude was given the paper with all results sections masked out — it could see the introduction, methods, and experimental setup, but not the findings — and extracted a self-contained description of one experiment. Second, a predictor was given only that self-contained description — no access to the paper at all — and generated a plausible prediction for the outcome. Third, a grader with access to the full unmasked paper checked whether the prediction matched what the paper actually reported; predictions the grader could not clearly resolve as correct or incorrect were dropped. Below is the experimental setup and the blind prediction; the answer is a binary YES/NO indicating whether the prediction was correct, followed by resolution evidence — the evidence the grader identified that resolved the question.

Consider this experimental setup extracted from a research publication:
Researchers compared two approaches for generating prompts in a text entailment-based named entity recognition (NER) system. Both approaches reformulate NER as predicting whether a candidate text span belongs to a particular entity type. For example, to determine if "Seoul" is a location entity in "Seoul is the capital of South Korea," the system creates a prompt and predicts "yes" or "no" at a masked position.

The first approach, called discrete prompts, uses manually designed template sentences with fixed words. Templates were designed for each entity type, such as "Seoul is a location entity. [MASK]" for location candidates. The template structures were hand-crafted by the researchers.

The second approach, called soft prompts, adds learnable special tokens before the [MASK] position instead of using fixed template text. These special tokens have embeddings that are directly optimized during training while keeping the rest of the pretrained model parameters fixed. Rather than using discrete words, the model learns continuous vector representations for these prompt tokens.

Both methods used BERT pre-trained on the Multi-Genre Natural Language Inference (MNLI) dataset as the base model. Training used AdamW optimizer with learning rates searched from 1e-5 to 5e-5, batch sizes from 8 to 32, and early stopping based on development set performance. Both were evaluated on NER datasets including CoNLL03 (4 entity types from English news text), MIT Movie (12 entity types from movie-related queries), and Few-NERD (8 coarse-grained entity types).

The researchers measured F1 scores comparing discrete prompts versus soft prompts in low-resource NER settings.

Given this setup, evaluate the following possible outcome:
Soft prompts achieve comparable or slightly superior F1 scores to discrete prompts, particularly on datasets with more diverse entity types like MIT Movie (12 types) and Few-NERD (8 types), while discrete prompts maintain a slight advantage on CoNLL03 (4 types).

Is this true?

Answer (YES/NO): NO